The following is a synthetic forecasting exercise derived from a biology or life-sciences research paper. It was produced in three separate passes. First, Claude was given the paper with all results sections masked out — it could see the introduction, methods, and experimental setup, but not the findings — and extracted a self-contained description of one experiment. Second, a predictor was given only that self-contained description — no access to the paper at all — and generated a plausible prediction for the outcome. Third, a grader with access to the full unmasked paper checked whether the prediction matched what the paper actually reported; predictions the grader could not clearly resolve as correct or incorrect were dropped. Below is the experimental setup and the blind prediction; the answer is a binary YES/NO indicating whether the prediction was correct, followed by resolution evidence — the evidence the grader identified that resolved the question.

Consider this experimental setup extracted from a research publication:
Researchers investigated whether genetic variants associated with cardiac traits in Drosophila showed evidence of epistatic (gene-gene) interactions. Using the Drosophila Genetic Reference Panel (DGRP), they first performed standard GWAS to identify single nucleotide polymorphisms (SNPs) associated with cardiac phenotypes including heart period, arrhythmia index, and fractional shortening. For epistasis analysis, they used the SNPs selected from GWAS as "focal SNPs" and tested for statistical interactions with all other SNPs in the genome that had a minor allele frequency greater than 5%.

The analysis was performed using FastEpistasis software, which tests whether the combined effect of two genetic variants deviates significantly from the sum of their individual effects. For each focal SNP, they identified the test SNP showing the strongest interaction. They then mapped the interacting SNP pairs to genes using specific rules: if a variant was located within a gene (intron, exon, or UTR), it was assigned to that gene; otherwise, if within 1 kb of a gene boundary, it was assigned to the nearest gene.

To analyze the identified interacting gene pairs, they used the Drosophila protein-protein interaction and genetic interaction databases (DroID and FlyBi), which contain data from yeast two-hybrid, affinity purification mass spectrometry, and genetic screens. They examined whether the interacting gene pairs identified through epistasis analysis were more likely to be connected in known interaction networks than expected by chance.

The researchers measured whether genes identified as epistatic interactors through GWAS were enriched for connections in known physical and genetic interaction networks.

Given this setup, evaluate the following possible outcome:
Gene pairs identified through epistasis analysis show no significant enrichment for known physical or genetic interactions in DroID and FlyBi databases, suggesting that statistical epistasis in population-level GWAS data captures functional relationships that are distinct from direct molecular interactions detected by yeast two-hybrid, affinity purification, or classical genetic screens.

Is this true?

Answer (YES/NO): NO